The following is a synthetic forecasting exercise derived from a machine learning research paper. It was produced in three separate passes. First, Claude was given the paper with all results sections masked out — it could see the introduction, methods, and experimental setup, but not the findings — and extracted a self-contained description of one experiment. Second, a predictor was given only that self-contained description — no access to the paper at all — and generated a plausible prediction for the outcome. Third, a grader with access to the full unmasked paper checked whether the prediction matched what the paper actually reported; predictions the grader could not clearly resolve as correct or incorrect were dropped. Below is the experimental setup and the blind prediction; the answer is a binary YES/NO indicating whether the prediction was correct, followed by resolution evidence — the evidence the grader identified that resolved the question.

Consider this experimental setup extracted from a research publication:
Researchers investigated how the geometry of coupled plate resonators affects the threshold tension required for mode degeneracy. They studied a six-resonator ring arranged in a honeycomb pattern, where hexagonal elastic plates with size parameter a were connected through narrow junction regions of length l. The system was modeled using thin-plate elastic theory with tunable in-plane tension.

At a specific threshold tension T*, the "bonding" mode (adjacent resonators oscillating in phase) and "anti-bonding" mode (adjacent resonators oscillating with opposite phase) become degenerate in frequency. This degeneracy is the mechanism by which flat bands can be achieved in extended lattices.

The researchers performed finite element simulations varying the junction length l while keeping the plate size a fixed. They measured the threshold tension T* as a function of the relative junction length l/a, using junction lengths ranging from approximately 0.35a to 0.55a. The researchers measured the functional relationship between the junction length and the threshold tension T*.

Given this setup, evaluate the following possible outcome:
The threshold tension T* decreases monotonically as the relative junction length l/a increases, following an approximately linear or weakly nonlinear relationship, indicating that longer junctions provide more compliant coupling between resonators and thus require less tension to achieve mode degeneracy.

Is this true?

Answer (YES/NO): NO